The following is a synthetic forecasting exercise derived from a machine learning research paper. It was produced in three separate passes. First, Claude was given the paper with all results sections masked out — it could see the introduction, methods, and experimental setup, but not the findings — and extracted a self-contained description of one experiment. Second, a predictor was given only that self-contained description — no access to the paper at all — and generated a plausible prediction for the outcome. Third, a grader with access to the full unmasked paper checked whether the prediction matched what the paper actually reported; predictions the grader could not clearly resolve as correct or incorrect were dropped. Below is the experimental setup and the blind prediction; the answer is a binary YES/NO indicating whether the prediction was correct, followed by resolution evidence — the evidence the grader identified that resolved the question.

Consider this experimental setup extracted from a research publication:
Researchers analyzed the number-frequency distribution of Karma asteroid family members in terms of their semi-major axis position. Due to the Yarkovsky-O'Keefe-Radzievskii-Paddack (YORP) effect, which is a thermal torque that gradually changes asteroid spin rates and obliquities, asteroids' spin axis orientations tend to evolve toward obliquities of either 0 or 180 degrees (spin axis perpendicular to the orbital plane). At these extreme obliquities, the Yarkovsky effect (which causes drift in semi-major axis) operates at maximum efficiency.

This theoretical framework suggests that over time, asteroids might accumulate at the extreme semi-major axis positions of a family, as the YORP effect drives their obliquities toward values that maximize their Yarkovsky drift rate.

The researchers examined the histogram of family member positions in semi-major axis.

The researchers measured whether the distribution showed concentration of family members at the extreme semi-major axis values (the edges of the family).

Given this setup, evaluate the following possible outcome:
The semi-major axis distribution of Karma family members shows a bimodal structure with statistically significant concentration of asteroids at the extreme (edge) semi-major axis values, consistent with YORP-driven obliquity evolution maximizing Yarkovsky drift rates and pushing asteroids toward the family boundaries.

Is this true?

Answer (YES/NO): YES